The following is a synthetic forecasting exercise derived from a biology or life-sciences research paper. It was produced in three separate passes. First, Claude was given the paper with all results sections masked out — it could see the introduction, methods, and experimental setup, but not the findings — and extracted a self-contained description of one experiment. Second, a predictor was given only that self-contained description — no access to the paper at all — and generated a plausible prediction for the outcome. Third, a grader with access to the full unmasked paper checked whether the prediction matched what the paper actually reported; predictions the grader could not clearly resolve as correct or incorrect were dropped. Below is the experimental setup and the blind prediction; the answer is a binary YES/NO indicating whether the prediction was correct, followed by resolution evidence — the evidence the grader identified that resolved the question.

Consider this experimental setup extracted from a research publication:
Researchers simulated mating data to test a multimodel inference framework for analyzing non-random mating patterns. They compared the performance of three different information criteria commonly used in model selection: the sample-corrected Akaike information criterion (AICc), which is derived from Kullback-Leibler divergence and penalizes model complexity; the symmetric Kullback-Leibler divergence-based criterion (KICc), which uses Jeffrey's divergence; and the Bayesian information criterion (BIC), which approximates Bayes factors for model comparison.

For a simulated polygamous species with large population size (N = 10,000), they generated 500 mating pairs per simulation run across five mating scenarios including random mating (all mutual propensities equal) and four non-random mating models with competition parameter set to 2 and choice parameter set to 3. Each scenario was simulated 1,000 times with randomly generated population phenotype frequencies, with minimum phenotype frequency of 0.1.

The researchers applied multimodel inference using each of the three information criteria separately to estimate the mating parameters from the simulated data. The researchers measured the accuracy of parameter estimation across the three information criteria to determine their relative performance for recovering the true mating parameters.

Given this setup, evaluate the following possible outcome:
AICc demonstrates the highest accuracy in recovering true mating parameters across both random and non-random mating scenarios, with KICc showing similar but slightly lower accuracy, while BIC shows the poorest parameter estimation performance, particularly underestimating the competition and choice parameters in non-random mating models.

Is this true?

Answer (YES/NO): NO